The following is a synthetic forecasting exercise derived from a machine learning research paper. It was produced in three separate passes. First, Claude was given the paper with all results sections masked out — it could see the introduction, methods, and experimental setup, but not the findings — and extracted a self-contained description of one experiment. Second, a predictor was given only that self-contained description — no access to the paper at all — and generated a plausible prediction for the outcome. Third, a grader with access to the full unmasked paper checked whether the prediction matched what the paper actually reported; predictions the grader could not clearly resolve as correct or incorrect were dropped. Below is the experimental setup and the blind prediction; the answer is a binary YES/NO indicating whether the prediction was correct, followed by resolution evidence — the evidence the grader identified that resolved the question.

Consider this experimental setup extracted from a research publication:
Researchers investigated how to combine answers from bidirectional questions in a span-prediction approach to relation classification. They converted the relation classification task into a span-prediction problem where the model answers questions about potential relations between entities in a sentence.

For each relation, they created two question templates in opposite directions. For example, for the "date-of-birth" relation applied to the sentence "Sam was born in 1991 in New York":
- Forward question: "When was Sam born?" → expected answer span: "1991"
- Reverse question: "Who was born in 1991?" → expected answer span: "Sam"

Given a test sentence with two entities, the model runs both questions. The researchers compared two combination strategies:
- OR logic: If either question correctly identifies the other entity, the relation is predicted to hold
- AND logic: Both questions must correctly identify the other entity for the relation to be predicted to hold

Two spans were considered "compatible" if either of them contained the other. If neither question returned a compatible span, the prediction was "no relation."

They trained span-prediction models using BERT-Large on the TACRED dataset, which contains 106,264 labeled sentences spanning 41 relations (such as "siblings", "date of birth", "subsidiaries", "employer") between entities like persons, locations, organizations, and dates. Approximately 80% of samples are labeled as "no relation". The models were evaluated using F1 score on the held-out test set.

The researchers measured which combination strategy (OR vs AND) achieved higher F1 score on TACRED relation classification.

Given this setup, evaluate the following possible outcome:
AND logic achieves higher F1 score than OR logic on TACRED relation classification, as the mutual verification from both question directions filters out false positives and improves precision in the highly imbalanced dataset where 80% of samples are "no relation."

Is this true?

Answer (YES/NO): NO